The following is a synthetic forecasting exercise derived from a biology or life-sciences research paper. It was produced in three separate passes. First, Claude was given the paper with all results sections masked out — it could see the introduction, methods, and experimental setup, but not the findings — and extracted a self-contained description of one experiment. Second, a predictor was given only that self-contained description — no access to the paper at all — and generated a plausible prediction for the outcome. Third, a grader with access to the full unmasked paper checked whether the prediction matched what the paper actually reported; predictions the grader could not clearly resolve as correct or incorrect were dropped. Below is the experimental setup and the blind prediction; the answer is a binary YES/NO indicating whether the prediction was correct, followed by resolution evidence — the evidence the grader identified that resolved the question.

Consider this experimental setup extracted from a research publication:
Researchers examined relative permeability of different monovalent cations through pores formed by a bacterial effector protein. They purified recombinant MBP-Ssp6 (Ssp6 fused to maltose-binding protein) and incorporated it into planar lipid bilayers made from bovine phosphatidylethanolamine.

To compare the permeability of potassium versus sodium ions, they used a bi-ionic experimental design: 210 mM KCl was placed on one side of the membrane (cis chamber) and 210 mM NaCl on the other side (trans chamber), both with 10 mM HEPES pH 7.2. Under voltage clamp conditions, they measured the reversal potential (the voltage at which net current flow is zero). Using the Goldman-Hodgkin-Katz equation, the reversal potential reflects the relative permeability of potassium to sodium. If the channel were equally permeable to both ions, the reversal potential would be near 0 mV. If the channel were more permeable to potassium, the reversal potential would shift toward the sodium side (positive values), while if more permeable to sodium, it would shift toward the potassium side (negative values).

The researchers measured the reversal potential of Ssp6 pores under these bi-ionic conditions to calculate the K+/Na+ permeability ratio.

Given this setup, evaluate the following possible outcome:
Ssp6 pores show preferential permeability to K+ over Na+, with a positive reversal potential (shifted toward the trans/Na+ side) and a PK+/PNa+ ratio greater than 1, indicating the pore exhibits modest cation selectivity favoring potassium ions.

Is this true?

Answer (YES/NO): NO